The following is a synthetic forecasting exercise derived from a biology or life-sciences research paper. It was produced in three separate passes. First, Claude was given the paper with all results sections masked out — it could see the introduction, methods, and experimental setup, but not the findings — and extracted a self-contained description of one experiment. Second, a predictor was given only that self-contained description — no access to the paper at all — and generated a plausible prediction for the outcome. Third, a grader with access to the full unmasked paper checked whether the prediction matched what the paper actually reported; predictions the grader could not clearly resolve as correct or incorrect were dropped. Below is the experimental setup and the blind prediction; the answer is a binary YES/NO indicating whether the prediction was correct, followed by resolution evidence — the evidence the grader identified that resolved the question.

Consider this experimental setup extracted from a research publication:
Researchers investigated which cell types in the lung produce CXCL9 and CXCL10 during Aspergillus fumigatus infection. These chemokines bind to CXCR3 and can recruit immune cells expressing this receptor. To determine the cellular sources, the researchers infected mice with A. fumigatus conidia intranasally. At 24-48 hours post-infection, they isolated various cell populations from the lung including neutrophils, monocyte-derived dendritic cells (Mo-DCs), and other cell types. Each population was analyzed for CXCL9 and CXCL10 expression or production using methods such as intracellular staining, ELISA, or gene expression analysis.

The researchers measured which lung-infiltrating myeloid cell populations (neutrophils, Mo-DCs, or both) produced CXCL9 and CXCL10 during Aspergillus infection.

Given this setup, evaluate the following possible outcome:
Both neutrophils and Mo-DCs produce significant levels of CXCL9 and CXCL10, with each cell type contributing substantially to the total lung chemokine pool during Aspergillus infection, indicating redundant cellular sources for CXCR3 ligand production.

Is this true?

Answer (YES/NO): NO